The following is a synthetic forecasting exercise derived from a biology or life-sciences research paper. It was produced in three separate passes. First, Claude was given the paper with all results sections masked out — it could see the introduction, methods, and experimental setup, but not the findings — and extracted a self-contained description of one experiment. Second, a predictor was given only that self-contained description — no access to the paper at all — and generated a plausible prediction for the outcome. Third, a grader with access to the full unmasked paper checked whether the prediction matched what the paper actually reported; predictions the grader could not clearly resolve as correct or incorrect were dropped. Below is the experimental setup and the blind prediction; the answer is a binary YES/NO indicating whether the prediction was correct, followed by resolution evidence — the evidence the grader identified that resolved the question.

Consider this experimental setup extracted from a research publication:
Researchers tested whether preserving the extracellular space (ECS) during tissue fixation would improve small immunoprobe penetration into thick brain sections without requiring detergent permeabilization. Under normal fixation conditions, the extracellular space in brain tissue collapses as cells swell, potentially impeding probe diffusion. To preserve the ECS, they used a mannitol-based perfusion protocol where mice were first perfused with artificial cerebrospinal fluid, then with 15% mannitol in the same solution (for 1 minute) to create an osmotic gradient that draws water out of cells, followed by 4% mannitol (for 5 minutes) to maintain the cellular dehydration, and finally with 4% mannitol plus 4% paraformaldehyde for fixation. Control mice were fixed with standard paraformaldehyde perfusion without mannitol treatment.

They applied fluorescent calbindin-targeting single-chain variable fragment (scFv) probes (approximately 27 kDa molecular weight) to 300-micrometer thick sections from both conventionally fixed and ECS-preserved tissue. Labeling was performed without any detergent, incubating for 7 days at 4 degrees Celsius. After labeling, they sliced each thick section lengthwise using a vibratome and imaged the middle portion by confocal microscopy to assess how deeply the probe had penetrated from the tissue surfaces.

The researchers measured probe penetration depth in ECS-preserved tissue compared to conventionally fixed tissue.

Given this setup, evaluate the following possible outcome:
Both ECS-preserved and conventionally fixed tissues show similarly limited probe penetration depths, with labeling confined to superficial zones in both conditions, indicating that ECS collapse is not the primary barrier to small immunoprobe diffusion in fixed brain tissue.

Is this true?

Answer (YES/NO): NO